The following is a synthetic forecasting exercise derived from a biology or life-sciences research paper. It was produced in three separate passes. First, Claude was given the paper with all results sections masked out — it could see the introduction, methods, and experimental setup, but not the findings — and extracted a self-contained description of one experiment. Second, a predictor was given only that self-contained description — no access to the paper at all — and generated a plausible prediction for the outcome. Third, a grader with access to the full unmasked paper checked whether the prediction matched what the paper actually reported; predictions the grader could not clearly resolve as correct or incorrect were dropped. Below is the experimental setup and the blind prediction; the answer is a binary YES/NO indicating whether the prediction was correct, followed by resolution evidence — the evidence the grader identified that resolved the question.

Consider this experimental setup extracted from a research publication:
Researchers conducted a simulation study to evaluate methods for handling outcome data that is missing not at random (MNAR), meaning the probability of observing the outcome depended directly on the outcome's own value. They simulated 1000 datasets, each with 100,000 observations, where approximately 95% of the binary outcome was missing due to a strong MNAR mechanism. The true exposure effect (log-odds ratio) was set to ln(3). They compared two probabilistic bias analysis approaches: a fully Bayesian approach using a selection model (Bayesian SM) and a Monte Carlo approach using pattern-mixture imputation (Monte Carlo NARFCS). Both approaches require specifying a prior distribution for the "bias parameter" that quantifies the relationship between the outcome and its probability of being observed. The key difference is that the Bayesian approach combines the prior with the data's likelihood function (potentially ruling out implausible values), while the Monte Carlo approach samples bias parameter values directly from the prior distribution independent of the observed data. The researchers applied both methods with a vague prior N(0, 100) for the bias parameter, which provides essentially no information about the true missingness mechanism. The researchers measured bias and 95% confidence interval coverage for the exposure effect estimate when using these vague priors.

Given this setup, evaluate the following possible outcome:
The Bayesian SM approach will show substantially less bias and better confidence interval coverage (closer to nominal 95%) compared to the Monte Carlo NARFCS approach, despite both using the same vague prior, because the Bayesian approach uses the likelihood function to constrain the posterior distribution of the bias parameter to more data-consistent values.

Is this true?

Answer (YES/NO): NO